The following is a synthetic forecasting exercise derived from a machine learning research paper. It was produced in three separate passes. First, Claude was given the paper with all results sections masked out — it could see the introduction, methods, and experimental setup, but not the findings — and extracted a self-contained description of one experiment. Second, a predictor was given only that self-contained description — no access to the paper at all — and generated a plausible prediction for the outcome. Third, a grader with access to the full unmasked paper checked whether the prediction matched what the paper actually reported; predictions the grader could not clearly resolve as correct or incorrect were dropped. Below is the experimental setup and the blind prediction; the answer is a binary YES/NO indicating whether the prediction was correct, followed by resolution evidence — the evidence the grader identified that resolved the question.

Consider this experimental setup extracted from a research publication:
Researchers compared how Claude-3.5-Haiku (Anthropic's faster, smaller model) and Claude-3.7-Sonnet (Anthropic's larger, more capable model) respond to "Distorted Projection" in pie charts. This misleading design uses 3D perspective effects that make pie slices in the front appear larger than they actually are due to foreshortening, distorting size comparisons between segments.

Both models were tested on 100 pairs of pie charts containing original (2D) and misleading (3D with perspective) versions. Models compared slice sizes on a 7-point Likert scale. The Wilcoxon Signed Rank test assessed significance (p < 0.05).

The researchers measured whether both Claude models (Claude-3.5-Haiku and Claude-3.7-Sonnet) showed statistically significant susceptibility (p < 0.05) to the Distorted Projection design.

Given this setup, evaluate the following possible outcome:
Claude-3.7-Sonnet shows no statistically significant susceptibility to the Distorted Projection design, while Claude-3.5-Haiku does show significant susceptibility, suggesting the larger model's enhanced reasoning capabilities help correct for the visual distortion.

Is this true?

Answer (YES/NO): NO